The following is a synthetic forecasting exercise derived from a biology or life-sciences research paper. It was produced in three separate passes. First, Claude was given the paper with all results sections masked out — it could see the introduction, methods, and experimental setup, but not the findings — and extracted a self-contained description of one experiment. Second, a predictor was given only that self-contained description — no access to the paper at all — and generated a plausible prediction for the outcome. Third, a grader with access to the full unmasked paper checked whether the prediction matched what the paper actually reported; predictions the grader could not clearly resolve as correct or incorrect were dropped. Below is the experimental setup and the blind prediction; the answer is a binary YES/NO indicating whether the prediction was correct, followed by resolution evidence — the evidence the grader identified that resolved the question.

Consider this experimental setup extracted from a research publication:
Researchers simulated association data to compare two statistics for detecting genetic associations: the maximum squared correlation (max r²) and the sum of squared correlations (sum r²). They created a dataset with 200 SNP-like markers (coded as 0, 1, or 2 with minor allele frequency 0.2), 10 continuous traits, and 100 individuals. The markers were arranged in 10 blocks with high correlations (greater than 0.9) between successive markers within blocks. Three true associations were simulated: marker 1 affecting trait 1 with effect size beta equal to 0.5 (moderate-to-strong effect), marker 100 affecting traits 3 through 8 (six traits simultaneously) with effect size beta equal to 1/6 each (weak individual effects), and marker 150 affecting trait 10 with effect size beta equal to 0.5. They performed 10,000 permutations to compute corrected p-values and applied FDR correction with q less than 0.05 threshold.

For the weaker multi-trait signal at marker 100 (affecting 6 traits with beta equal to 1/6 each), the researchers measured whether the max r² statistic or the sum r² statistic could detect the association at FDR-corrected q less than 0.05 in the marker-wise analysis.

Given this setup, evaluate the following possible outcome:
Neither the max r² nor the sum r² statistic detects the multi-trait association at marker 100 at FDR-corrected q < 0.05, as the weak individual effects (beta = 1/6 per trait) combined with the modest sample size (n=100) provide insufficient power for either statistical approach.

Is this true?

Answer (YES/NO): NO